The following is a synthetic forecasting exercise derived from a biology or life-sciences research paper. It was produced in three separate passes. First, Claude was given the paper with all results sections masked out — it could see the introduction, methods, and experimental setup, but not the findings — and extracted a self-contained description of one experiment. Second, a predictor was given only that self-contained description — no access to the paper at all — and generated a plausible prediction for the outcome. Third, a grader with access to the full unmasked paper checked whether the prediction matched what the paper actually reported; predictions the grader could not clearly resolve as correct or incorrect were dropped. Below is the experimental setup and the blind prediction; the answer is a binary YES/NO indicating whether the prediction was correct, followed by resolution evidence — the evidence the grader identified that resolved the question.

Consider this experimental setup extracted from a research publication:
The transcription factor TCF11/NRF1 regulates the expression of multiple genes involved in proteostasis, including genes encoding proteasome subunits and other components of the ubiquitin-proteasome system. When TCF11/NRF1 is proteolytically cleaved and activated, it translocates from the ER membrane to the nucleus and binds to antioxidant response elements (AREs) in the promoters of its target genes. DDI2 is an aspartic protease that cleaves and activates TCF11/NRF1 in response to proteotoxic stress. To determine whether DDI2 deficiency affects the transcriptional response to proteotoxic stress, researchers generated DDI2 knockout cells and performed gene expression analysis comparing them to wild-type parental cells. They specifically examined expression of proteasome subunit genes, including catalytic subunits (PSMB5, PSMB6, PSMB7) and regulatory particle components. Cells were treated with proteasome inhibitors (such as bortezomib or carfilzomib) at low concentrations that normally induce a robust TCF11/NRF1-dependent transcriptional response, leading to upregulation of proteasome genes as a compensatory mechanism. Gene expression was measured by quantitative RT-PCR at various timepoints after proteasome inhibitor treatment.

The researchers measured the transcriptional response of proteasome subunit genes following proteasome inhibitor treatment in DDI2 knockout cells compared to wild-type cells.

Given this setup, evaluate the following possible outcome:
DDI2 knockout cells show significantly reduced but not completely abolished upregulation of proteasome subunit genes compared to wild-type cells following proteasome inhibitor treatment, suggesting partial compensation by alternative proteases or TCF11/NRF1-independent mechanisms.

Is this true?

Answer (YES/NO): YES